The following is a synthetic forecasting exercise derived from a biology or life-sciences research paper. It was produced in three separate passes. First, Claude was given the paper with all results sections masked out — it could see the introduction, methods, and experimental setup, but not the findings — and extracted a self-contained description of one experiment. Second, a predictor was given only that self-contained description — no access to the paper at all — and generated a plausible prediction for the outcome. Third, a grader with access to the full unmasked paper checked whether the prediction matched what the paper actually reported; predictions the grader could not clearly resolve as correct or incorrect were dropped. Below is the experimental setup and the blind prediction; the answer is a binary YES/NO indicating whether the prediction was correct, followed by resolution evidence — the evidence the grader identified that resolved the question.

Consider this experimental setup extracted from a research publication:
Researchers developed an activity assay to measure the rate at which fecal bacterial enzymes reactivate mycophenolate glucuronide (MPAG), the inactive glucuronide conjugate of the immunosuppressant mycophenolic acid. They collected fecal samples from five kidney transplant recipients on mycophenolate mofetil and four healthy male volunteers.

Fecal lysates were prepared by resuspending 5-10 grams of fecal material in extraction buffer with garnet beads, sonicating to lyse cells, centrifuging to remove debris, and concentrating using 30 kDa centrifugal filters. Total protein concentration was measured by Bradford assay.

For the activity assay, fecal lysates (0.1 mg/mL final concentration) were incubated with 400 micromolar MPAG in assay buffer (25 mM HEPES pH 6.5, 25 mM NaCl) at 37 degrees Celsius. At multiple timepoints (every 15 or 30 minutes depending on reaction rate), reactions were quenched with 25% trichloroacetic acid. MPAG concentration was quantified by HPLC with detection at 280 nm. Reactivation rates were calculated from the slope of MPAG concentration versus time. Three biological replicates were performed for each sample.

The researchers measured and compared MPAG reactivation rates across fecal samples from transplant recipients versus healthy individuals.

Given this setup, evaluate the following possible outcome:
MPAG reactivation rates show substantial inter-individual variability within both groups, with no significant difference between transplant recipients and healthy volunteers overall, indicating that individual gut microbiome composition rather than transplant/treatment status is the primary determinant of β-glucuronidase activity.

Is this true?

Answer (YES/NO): NO